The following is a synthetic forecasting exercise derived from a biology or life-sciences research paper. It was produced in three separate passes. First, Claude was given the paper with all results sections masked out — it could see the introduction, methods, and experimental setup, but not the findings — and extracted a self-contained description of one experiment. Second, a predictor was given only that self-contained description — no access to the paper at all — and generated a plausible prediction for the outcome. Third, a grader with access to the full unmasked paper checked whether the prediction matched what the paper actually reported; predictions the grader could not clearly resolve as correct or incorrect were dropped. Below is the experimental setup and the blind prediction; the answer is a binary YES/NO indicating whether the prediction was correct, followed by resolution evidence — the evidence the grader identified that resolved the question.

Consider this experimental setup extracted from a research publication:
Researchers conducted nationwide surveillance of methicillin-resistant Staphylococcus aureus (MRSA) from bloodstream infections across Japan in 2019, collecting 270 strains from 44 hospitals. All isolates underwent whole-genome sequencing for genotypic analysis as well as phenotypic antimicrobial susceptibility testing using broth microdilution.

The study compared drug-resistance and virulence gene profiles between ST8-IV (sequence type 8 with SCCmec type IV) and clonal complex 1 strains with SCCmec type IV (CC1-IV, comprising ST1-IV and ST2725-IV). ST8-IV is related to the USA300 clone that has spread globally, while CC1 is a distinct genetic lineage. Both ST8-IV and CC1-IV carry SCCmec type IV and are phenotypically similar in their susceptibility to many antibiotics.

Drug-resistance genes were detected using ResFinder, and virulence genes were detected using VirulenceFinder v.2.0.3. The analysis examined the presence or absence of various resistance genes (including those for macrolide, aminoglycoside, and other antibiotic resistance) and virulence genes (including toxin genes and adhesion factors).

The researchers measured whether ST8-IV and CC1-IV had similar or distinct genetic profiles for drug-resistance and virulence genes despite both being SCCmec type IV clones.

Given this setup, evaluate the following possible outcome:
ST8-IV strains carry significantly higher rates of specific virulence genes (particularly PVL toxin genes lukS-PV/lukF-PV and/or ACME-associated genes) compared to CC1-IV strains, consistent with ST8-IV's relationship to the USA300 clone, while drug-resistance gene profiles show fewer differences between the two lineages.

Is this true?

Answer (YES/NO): NO